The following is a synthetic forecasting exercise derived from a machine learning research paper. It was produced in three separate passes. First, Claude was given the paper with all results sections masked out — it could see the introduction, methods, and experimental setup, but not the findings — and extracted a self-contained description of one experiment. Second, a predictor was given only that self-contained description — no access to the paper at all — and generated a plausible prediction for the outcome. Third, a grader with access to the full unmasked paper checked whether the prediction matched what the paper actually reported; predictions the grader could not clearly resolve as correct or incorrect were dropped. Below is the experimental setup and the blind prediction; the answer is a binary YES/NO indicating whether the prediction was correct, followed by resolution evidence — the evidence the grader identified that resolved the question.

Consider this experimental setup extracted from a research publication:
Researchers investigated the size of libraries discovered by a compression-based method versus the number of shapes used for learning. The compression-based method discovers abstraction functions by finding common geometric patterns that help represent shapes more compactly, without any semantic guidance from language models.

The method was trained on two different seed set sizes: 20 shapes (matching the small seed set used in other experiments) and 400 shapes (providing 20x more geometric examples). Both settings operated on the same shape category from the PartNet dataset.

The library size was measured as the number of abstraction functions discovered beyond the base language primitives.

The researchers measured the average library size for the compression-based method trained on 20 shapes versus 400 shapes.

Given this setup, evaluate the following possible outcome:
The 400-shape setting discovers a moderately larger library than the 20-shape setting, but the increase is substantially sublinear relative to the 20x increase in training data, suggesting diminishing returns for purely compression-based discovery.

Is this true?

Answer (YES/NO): YES